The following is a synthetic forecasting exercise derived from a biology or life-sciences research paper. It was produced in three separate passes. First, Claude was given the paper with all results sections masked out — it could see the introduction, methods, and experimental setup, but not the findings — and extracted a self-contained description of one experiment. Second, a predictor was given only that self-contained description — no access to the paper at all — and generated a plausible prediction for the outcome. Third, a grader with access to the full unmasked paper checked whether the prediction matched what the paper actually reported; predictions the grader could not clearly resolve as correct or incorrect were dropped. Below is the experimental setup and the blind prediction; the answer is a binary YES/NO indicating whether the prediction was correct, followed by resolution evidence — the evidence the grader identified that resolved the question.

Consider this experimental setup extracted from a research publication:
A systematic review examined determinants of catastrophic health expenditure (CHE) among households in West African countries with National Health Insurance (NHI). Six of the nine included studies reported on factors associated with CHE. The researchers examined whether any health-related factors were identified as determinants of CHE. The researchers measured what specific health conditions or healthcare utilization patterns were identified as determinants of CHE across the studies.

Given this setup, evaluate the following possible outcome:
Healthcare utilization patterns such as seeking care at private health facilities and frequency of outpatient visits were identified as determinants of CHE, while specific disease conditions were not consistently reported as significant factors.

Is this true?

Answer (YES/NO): NO